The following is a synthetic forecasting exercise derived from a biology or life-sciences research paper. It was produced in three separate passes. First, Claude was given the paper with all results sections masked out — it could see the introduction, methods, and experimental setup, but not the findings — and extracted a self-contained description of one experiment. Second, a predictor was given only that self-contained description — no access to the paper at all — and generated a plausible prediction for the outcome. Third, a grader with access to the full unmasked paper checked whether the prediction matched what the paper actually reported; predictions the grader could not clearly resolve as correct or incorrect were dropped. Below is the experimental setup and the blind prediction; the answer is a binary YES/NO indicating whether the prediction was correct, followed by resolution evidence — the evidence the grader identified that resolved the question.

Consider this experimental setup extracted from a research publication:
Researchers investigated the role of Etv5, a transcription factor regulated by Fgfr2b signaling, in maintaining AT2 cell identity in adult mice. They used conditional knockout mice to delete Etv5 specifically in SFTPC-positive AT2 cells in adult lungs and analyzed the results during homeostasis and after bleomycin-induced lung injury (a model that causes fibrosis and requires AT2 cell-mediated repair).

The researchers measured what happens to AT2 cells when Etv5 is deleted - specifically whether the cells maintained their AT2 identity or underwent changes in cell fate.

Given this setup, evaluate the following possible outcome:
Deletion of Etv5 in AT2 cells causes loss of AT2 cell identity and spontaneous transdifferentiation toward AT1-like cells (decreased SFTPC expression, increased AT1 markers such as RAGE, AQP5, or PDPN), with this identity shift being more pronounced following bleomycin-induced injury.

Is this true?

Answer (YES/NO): NO